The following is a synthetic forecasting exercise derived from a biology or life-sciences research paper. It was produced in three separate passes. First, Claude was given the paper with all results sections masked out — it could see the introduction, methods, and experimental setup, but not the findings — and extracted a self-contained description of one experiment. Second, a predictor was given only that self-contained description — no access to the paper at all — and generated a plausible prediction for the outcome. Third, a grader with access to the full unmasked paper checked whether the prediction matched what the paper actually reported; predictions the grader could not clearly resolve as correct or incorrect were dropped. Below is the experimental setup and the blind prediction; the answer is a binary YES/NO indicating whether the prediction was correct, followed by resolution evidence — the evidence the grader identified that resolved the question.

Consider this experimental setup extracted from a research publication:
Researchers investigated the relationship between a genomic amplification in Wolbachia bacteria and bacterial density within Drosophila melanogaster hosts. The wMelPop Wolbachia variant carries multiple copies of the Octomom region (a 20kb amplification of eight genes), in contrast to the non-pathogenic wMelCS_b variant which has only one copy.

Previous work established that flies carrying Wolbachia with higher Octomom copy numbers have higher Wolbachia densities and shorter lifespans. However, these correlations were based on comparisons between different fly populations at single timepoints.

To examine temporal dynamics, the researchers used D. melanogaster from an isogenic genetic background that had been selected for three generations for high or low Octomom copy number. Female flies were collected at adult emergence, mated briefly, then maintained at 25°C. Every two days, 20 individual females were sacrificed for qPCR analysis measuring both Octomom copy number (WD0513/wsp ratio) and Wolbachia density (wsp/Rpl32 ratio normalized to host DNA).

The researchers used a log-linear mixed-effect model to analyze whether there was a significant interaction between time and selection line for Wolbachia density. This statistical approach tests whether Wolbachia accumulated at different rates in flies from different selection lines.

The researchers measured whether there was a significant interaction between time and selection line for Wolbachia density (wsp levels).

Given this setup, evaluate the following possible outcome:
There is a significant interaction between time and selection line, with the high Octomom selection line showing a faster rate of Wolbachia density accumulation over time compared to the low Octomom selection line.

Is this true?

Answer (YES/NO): NO